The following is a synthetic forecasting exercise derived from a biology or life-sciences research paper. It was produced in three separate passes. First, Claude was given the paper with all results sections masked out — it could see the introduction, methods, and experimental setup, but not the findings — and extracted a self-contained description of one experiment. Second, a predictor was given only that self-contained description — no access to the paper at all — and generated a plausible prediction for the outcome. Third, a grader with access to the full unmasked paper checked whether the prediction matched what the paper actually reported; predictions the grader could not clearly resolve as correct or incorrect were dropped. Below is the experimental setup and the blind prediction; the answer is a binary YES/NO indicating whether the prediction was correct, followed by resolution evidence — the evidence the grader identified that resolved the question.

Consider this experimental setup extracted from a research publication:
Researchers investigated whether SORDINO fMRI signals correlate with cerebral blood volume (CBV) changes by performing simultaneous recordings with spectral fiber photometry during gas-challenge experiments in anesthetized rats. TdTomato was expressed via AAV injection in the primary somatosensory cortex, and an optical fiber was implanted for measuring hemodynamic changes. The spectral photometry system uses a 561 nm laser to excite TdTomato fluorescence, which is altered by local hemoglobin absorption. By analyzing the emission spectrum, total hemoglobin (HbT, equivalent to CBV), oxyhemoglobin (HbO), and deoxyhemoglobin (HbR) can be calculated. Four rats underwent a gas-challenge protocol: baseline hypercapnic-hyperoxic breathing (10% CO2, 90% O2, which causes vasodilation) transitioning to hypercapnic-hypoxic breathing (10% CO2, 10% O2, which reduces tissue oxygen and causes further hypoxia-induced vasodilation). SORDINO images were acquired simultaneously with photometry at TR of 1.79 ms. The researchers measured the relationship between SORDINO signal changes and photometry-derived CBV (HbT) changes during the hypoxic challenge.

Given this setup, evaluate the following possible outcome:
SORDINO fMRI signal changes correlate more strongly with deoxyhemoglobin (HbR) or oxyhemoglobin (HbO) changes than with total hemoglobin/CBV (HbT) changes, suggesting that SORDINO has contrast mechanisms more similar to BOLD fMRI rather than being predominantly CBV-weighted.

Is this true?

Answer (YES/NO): NO